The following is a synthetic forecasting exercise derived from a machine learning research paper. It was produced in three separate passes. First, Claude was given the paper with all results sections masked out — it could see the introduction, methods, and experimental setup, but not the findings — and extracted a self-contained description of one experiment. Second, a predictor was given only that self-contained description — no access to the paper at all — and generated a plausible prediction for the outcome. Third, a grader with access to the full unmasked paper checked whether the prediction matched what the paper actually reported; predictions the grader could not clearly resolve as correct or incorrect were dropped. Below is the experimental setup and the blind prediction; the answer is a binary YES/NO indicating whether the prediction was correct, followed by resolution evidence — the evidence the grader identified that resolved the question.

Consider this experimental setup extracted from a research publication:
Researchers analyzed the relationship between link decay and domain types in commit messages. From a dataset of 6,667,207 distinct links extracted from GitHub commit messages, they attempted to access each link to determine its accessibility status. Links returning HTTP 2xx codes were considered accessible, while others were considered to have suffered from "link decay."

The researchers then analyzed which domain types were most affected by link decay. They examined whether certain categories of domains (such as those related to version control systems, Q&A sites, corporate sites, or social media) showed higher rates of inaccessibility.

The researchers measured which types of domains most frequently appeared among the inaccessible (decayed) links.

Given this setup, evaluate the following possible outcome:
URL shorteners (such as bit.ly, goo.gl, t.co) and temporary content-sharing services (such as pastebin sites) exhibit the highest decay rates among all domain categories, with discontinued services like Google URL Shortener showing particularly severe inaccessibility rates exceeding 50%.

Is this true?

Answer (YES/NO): NO